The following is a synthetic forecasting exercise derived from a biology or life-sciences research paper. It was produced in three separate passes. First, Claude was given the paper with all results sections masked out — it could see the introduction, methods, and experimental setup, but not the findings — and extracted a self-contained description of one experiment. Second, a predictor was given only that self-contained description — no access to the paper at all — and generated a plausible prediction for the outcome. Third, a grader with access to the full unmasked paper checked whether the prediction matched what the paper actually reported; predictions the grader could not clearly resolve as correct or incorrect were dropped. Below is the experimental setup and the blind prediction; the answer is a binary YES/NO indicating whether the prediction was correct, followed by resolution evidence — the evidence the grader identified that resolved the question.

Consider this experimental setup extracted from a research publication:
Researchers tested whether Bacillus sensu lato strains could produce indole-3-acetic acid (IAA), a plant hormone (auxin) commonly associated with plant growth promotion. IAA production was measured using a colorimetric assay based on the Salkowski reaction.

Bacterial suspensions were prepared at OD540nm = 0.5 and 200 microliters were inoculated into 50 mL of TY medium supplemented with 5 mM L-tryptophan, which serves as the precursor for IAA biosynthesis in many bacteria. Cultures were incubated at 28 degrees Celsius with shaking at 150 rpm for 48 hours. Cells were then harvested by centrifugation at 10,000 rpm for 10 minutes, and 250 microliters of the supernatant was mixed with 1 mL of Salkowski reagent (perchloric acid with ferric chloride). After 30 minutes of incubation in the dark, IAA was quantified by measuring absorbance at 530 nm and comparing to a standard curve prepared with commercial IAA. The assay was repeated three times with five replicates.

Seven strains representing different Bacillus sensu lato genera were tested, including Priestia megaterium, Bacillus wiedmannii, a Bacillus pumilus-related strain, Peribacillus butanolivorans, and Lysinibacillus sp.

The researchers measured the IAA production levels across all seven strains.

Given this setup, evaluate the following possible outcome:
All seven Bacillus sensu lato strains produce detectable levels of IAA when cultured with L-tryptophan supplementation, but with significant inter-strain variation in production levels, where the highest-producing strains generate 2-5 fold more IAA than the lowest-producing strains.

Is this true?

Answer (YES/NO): NO